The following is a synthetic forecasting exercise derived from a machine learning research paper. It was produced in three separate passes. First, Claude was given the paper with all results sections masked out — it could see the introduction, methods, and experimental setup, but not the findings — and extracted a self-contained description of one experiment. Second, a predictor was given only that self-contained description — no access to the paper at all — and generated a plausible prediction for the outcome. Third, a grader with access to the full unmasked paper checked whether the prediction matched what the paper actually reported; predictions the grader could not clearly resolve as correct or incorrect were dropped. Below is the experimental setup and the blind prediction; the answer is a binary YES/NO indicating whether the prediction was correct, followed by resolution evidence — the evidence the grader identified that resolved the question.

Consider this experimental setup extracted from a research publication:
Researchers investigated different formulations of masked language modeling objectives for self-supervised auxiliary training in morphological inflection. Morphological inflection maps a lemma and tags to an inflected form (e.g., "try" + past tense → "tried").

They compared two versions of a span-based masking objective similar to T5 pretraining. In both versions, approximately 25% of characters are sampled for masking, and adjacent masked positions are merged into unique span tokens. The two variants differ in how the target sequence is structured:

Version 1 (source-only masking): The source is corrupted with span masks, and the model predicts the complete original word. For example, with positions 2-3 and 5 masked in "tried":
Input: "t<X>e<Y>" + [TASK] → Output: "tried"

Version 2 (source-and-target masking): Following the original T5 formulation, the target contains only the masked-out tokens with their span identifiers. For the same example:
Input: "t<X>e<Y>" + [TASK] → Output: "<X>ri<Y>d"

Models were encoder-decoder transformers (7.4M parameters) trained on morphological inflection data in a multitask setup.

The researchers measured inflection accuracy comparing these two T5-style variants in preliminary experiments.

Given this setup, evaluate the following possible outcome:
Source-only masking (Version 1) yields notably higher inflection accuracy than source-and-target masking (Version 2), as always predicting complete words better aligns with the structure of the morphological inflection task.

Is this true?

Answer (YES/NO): YES